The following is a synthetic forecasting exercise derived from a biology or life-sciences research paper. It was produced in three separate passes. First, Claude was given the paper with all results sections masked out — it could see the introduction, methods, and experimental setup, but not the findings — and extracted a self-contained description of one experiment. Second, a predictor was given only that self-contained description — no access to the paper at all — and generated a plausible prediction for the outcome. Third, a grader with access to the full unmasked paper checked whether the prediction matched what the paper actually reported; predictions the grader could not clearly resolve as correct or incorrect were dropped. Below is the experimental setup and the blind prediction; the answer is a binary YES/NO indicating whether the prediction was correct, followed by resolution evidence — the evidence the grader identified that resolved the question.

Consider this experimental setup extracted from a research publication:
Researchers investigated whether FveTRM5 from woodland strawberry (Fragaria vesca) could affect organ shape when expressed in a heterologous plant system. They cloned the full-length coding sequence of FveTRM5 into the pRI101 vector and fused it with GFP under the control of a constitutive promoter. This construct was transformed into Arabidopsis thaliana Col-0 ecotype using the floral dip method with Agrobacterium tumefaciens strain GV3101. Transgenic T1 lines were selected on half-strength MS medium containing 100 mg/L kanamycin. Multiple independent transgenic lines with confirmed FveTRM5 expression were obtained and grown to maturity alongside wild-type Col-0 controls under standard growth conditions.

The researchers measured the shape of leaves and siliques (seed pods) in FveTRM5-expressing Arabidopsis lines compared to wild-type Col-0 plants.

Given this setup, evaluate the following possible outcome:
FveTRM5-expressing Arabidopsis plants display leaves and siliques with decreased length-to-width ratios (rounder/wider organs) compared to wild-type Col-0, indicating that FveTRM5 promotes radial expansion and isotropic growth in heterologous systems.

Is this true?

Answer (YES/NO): NO